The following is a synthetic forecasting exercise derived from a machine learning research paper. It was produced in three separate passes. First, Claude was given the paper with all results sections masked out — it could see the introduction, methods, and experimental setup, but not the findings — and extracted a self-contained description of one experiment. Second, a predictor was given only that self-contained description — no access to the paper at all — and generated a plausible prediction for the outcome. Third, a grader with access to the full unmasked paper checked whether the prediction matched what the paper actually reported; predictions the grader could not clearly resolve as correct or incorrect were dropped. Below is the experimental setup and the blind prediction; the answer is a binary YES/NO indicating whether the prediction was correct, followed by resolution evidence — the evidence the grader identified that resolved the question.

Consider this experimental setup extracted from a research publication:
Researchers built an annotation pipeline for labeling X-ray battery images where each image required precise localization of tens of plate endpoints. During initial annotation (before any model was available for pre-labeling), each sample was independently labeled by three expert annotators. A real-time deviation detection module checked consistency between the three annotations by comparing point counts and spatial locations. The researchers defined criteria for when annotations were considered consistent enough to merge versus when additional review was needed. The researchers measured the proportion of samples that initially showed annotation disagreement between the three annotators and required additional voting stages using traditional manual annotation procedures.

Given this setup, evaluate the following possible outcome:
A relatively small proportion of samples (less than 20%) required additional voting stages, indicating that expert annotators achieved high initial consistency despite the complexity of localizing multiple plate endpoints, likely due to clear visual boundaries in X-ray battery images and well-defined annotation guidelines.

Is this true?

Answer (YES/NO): NO